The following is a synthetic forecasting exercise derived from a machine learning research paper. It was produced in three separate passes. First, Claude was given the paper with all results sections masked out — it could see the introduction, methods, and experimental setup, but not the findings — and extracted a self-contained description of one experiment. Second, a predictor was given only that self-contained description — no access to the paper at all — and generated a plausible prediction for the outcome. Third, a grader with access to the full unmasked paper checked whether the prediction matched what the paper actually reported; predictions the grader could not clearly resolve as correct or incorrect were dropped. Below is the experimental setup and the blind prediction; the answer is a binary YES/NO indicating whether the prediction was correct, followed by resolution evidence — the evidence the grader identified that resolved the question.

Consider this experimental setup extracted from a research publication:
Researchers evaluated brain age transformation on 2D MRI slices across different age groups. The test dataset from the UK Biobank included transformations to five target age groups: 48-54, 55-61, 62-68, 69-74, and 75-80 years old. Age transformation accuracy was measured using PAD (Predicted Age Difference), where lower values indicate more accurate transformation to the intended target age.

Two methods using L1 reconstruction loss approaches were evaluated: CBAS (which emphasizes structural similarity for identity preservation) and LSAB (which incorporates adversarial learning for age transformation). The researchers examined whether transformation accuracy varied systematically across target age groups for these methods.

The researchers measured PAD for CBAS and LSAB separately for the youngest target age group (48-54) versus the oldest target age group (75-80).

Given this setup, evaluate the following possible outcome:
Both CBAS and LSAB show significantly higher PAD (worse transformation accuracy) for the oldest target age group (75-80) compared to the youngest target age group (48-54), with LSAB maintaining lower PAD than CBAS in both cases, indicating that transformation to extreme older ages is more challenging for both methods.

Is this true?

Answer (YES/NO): NO